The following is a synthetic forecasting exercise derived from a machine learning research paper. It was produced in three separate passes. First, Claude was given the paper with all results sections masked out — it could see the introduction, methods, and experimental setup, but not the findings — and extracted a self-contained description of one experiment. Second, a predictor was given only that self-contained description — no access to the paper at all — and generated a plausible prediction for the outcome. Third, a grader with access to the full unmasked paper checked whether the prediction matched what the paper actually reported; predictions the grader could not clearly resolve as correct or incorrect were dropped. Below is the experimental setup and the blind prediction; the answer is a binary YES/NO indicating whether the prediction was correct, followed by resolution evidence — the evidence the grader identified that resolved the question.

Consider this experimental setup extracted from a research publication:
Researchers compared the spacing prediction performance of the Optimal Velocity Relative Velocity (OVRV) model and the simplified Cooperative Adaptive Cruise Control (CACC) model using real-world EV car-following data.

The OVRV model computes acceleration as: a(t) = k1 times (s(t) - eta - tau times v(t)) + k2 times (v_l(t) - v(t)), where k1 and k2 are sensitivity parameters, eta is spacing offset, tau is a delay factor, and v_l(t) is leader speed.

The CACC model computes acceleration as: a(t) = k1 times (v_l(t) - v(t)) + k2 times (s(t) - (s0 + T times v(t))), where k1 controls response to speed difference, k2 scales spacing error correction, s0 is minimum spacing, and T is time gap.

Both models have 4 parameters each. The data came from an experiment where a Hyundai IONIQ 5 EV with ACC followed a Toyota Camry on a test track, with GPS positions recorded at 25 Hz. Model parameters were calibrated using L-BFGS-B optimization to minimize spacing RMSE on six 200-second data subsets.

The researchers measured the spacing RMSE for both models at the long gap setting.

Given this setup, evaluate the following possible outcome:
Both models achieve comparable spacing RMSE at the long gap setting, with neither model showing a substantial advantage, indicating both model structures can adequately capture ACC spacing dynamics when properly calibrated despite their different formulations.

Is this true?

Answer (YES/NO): NO